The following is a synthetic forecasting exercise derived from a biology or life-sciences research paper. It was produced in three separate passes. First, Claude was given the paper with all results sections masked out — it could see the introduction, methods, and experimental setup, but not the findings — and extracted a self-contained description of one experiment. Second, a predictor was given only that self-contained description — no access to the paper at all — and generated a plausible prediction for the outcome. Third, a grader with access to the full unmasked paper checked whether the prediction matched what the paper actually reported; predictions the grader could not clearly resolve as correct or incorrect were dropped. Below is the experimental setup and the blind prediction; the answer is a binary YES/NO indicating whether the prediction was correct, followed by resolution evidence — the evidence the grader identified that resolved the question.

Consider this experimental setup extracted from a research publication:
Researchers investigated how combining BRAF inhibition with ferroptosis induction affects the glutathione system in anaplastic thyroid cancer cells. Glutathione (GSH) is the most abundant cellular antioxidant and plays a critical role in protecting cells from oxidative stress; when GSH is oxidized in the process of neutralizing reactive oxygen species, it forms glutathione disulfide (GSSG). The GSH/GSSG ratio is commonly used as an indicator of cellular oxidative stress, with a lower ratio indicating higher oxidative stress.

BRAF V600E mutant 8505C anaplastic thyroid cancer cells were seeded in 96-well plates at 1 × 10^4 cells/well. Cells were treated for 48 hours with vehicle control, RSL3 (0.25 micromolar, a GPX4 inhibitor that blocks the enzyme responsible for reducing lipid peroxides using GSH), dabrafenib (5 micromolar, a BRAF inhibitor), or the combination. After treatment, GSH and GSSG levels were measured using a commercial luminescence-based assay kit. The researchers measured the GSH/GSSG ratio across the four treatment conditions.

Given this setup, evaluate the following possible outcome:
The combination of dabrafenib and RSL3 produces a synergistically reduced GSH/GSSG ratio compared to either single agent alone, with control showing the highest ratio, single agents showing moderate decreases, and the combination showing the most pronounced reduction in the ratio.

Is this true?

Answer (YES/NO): NO